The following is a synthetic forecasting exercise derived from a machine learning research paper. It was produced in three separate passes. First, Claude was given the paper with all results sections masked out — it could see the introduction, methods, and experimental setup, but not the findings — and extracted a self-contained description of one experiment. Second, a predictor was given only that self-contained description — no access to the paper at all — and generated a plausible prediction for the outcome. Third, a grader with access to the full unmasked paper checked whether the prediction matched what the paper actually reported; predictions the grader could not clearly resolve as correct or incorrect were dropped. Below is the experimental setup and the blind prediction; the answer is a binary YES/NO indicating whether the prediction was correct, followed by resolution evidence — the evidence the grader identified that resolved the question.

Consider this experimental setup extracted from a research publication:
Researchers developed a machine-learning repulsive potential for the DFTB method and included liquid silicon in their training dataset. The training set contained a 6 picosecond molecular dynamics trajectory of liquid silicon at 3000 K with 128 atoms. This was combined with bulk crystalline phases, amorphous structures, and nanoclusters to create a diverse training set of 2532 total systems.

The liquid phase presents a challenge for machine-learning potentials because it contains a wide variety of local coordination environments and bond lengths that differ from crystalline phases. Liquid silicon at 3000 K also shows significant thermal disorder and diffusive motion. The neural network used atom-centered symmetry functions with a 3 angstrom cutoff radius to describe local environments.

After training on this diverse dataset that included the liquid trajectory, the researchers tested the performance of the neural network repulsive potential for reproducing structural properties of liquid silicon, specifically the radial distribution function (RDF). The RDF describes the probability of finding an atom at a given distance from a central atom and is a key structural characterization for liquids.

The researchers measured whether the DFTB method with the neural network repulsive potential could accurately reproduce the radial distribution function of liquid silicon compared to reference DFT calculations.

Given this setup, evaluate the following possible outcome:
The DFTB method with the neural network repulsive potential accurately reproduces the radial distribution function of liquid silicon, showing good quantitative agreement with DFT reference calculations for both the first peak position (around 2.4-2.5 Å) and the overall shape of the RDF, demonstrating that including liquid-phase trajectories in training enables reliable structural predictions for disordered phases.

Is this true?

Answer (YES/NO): NO